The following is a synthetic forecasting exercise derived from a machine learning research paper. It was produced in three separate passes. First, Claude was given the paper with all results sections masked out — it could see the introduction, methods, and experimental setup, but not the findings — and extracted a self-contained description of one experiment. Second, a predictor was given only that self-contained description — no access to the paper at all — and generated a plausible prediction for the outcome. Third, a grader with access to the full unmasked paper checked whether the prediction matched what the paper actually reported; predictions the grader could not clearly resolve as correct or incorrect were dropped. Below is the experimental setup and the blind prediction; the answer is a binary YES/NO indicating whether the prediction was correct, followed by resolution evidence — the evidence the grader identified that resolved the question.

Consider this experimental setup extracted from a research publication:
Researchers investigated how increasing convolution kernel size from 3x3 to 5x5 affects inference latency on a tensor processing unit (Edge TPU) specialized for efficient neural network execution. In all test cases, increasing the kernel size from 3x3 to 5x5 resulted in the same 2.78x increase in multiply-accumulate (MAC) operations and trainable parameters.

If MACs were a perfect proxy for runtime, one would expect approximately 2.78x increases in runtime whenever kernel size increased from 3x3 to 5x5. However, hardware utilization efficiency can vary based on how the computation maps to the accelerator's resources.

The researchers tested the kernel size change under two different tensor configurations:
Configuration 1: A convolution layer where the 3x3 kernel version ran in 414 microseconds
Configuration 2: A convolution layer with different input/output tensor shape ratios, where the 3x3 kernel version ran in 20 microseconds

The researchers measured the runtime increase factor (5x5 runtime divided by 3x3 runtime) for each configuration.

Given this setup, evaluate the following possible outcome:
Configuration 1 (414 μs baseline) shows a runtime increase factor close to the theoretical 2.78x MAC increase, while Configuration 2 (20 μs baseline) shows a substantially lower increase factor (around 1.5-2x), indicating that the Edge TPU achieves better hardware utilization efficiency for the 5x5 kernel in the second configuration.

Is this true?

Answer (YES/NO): NO